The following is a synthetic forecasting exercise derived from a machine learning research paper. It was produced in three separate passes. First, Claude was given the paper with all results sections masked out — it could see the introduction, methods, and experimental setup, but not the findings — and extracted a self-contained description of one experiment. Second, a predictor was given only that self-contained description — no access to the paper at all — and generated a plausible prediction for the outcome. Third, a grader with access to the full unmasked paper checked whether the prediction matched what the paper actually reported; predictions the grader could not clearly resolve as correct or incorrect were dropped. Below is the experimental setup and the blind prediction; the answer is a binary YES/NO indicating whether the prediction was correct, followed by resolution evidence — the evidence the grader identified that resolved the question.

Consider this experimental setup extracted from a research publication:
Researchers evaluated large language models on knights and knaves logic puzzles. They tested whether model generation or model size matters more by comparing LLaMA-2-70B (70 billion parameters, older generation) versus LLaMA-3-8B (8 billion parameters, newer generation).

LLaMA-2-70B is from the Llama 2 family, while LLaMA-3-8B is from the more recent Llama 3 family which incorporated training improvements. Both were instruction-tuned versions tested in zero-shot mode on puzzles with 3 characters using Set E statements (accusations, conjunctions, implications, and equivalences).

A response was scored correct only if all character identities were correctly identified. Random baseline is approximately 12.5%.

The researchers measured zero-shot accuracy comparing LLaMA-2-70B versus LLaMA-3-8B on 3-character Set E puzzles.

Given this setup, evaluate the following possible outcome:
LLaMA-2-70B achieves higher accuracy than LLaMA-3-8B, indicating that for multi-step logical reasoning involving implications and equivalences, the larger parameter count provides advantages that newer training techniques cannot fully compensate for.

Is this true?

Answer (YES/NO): YES